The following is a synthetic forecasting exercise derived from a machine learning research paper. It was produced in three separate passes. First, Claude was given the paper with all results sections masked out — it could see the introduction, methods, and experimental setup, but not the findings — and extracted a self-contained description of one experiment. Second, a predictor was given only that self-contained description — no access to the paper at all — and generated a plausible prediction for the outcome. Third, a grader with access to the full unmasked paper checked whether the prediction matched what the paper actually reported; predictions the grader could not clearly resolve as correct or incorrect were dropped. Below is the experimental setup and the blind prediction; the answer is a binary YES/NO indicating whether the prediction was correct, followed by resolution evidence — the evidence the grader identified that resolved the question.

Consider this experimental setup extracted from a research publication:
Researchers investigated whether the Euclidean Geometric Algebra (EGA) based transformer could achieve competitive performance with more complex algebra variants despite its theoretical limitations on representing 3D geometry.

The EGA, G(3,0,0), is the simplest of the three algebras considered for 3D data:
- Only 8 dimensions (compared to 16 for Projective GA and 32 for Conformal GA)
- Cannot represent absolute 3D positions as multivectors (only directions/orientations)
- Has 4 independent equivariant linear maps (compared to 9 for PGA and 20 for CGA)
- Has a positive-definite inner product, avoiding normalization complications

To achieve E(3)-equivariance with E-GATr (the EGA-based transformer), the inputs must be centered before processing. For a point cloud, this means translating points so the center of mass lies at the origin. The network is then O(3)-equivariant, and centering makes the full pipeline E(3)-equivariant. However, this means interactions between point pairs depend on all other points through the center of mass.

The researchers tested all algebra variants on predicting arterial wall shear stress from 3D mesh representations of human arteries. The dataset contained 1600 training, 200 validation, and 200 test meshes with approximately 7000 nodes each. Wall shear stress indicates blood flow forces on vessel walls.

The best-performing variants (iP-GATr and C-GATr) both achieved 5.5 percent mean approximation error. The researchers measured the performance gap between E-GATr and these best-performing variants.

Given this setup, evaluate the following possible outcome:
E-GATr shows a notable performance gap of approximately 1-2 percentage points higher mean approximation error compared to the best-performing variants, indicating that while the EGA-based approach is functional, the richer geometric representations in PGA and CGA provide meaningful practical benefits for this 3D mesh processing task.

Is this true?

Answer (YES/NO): NO